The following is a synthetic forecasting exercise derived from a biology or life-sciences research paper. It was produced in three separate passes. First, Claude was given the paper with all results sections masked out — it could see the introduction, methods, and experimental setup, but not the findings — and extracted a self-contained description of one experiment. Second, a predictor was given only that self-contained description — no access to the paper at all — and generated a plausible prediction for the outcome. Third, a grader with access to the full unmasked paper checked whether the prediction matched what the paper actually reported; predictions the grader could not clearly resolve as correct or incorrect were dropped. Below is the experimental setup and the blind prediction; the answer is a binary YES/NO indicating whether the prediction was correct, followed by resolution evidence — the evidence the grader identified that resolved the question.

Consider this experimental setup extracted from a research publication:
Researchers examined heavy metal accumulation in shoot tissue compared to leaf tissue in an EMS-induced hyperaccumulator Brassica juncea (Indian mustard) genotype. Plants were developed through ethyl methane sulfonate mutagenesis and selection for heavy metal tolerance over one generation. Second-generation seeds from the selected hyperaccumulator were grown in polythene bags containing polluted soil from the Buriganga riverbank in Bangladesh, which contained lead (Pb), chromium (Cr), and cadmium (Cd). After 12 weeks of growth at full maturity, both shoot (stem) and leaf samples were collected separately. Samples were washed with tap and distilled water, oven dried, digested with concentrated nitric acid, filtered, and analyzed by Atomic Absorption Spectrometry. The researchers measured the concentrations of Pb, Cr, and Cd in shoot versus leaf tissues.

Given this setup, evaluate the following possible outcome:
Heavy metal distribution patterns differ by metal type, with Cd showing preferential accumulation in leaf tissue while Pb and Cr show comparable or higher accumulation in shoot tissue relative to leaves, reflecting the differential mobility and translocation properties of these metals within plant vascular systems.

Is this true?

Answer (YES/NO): YES